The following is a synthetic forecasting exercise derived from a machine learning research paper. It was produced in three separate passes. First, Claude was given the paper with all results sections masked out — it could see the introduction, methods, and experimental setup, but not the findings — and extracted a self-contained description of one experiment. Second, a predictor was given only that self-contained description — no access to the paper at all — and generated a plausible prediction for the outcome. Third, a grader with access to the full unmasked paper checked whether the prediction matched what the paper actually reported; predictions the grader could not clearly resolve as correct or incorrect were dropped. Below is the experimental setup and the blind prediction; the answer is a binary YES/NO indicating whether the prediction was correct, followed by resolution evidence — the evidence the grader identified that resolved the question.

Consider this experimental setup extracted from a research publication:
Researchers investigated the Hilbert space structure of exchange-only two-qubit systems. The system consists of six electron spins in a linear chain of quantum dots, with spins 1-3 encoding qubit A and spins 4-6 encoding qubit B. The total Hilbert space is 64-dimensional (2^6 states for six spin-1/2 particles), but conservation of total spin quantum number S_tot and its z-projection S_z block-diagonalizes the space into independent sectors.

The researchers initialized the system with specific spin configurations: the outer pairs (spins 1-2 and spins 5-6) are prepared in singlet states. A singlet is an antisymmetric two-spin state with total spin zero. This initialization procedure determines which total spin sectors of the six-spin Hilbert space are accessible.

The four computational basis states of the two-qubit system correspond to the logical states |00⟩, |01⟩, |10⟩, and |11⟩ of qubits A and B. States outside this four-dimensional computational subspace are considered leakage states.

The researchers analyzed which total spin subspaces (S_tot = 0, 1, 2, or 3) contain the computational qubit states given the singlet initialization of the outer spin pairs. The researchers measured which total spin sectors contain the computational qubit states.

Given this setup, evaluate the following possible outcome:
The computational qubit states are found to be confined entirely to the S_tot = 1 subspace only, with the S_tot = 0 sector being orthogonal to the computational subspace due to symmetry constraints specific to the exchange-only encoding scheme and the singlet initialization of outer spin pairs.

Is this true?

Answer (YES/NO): NO